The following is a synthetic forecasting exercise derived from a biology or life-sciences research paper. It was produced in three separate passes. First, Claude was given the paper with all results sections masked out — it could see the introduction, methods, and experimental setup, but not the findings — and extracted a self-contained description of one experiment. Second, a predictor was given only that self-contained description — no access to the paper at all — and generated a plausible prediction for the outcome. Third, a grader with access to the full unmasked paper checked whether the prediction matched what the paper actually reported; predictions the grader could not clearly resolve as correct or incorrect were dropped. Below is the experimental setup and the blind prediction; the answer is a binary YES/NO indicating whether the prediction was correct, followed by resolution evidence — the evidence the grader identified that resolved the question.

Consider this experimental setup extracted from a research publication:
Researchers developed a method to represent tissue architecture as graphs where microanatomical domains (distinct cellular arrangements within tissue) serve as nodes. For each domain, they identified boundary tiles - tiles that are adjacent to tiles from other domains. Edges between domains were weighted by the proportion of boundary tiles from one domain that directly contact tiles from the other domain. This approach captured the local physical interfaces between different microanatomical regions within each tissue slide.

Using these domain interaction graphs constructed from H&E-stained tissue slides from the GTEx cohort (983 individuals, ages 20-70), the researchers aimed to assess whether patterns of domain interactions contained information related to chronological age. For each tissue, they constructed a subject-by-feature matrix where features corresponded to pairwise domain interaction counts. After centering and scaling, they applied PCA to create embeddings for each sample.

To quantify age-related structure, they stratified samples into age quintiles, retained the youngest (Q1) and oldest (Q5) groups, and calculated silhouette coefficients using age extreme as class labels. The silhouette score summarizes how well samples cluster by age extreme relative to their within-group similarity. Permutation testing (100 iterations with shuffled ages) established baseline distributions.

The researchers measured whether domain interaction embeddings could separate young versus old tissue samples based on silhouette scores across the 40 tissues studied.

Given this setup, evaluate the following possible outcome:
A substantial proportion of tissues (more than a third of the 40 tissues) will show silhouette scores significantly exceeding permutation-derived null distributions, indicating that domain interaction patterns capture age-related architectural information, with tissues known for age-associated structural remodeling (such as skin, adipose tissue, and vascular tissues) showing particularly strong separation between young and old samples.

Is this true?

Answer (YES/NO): NO